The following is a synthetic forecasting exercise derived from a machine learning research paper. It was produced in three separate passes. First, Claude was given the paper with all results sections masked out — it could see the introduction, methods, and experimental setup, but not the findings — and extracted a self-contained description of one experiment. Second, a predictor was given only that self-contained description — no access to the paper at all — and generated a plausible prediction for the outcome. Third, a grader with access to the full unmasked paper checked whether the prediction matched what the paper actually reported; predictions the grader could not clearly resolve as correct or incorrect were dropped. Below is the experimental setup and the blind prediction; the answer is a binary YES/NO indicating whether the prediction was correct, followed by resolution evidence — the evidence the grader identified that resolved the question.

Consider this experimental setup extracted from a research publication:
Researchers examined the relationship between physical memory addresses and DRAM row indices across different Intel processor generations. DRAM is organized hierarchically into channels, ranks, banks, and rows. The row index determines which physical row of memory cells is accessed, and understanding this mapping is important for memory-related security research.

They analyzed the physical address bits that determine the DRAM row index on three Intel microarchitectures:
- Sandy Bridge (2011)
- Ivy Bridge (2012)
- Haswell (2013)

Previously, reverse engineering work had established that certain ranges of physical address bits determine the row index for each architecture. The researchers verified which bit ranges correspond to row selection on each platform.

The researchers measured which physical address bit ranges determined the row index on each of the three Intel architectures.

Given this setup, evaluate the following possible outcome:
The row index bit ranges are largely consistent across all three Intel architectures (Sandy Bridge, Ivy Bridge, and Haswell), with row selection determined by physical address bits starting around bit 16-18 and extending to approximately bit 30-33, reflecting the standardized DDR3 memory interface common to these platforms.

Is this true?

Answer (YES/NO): NO